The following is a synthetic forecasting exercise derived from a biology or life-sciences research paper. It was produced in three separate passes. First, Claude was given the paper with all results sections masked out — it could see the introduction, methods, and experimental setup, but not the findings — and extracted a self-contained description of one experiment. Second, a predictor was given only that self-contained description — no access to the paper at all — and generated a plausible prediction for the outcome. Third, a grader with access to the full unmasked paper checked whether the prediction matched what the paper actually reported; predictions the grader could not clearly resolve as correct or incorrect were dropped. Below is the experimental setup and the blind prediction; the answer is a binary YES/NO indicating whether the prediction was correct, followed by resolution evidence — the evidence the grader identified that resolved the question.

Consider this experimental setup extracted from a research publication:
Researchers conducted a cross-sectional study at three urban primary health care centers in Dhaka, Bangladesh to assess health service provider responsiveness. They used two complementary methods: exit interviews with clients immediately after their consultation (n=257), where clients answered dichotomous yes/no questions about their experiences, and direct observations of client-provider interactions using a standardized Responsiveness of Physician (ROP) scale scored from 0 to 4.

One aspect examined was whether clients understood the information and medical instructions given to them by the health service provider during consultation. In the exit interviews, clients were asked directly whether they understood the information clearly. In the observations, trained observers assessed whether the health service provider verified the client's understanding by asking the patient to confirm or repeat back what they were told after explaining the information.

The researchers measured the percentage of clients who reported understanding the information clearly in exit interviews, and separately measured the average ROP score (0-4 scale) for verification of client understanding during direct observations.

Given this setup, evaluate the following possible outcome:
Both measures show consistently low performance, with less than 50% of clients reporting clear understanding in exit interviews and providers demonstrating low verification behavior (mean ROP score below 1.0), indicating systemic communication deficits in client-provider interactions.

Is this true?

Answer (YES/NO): NO